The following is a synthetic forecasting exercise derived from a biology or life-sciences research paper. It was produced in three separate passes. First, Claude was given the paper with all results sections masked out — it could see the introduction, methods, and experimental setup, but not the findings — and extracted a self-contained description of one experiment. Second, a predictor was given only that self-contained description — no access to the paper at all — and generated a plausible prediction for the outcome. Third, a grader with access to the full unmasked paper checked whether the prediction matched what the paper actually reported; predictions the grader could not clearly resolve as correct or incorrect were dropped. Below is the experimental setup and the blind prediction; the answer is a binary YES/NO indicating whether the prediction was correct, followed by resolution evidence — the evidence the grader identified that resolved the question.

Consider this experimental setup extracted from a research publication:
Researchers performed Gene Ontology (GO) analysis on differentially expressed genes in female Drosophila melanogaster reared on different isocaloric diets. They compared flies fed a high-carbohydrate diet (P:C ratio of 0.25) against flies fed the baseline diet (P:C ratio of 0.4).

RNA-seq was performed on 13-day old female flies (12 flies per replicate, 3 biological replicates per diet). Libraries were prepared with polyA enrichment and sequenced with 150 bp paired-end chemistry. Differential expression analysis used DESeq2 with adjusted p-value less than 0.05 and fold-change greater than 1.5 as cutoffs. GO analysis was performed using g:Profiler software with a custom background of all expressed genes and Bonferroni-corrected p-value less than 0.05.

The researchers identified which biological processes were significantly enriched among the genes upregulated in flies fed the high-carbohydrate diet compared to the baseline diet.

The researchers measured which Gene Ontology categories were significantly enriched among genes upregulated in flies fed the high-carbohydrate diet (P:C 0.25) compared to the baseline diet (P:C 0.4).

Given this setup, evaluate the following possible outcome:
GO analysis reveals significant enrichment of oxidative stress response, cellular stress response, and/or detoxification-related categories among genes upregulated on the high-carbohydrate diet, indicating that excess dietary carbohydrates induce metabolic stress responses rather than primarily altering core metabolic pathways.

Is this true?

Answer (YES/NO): NO